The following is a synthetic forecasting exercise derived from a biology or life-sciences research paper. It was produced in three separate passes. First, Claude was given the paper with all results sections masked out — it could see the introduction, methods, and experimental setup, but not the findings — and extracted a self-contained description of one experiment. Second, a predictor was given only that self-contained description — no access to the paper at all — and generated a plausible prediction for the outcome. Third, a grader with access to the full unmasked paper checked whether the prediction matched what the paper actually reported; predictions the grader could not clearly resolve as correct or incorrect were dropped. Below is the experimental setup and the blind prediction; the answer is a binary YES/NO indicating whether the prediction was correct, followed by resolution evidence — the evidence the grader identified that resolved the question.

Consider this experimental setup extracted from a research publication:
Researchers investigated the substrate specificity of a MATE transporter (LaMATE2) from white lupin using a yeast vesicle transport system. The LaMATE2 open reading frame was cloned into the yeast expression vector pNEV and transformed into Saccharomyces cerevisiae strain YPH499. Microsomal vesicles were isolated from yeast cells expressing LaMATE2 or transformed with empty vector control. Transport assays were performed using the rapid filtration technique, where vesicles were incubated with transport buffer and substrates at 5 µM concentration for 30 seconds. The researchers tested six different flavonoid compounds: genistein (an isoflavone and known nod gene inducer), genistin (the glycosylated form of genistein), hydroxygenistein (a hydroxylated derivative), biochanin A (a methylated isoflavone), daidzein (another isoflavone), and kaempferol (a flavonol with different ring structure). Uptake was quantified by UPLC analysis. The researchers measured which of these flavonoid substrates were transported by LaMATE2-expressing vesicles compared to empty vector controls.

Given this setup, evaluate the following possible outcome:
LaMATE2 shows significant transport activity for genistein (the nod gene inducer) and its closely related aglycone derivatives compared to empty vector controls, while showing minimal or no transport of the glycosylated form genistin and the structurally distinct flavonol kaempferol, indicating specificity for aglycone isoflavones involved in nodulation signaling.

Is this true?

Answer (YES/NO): NO